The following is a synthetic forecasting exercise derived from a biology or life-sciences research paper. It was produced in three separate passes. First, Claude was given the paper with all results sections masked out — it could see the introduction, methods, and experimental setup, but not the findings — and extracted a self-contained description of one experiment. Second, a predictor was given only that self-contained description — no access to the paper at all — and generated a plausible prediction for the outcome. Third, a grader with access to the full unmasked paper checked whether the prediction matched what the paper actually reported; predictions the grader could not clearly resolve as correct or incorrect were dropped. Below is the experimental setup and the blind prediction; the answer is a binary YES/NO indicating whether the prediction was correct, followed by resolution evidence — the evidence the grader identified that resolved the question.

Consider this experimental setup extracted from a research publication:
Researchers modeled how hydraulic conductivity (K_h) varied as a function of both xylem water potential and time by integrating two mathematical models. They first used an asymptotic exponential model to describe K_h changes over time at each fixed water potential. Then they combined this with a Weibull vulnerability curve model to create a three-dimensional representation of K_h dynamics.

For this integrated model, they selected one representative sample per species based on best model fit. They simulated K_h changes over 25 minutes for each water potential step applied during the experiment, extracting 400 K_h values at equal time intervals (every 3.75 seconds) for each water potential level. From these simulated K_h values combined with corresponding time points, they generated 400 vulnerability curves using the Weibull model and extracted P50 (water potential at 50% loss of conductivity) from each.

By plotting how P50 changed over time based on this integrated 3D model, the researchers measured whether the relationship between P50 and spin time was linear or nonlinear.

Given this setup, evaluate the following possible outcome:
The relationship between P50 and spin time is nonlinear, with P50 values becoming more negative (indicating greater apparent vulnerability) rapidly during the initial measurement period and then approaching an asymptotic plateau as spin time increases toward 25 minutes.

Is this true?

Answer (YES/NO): NO